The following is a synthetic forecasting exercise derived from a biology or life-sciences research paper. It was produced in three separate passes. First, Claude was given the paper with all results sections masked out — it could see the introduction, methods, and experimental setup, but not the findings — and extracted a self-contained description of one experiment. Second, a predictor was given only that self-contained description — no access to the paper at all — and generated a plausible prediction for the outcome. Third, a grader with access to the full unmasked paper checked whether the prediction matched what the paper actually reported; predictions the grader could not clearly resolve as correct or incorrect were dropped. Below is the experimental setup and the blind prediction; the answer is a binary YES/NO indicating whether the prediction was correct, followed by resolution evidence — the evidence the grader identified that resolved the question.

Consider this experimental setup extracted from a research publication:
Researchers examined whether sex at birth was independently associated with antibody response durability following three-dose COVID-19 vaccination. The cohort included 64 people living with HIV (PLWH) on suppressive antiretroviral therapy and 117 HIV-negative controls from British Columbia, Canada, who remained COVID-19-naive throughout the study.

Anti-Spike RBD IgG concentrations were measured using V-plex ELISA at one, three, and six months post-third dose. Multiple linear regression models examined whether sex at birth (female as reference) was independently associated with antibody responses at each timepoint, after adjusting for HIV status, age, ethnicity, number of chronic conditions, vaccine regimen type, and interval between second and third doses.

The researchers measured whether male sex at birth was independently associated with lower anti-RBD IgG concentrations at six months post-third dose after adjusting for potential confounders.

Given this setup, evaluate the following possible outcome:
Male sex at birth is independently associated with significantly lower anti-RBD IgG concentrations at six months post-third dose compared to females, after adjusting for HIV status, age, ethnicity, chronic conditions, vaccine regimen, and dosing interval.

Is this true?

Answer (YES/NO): YES